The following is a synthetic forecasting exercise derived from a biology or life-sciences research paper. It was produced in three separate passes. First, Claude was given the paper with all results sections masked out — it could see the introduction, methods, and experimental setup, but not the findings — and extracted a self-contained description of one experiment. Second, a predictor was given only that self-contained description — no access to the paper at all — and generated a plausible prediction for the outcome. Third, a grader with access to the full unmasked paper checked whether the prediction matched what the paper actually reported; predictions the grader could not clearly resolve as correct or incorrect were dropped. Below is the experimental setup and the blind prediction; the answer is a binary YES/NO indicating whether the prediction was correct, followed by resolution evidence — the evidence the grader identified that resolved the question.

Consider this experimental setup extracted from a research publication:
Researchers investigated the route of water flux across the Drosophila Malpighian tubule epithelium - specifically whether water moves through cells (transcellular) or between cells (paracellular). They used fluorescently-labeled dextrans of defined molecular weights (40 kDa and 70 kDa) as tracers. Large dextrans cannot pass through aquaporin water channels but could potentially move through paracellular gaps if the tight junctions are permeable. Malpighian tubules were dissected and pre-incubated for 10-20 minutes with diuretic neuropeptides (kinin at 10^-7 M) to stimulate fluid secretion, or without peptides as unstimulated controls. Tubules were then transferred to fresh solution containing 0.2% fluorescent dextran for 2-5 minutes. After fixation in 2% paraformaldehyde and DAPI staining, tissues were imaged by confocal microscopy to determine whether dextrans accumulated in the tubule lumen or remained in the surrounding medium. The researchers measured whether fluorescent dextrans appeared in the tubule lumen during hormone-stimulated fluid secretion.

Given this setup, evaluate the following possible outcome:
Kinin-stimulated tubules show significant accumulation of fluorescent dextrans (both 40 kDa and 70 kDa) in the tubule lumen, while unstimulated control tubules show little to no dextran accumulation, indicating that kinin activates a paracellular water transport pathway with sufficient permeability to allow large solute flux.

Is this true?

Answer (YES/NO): NO